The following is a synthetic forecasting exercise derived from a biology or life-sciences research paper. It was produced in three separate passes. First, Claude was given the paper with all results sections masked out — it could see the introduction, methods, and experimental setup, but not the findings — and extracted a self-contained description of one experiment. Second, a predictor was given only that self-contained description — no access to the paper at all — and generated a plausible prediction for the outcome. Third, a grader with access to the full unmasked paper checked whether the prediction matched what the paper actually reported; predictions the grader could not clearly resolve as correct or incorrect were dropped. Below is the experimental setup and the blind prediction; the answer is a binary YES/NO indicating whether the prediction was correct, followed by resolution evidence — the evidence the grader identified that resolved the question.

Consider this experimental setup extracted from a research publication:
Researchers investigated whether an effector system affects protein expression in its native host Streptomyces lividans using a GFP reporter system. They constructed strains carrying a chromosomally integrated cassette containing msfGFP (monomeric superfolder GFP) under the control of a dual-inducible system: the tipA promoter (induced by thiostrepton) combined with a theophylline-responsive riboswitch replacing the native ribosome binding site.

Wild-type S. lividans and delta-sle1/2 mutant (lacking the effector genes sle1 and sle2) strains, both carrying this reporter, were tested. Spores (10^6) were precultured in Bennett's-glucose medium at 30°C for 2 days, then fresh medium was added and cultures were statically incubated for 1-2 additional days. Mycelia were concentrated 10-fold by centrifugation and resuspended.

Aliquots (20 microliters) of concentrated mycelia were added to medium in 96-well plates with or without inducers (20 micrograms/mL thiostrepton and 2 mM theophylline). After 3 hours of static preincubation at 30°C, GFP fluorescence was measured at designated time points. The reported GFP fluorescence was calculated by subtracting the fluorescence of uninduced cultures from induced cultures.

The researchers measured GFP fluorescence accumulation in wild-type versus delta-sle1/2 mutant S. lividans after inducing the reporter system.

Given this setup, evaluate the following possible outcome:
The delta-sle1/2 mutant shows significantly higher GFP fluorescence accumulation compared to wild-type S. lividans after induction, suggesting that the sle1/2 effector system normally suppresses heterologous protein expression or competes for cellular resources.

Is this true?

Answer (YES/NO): NO